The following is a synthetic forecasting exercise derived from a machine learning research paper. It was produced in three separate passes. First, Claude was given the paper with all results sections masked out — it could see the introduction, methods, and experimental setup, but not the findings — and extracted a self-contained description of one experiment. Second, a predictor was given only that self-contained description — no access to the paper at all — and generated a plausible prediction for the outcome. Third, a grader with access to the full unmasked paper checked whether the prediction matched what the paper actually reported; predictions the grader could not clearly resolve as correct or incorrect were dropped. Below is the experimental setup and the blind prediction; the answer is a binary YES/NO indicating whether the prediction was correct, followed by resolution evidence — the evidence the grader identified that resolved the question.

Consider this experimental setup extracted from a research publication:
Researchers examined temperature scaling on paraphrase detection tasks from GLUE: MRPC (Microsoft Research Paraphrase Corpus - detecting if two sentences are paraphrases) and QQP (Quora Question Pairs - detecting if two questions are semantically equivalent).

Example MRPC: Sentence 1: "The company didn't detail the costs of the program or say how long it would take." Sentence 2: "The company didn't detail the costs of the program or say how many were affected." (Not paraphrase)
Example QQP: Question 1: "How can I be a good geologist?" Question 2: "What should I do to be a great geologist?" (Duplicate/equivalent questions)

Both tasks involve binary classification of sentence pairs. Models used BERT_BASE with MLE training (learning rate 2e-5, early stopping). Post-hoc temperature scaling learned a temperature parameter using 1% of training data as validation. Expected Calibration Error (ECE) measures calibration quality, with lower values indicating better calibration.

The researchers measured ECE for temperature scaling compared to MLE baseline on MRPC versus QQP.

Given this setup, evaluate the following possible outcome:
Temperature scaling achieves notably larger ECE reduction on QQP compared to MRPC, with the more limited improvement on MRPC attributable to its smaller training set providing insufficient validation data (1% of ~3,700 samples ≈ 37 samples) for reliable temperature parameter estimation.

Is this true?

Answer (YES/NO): NO